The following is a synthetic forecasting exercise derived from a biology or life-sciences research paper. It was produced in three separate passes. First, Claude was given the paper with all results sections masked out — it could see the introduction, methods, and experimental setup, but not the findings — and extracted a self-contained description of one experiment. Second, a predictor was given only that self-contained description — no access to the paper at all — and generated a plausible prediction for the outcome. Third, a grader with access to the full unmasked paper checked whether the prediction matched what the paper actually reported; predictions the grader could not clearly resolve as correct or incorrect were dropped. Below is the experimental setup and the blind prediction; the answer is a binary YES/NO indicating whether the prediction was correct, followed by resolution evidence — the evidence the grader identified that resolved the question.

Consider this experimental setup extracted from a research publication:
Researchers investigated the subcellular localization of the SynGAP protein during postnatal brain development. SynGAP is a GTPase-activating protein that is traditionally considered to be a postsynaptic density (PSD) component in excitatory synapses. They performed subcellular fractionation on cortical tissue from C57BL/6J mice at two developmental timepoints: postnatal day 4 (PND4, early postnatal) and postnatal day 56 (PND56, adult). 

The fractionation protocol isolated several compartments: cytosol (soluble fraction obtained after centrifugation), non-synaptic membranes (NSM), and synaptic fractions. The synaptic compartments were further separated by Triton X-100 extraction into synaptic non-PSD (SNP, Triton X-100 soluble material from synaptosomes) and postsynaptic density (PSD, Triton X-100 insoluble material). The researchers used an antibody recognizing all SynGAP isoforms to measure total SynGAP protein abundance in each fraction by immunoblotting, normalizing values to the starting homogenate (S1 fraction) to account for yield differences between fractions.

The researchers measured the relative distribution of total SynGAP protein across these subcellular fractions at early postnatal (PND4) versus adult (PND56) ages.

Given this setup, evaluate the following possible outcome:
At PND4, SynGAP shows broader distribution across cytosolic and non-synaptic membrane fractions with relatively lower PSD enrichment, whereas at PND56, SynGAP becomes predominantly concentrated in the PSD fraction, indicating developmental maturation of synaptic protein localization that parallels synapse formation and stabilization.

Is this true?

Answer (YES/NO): NO